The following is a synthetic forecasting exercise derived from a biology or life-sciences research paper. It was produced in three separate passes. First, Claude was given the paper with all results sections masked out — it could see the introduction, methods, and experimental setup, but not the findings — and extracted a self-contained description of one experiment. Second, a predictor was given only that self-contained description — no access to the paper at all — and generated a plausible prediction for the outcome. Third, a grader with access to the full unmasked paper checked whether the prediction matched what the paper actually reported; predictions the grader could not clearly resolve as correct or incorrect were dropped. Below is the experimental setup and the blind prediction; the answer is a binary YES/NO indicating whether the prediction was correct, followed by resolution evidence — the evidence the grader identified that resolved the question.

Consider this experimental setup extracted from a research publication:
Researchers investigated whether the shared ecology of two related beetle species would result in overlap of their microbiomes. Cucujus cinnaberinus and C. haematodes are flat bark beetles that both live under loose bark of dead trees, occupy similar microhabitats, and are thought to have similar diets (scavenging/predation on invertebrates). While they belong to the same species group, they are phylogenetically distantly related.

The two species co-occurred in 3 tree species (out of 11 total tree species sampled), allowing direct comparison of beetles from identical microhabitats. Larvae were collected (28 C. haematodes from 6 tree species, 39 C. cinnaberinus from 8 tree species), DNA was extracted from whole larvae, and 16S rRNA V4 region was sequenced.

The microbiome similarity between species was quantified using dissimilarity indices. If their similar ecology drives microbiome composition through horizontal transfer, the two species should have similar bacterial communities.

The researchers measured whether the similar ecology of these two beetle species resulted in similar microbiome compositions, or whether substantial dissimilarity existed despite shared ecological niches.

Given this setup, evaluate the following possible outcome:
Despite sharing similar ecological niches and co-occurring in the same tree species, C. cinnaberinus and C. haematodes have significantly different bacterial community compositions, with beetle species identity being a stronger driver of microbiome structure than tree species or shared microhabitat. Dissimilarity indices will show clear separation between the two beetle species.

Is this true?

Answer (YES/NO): NO